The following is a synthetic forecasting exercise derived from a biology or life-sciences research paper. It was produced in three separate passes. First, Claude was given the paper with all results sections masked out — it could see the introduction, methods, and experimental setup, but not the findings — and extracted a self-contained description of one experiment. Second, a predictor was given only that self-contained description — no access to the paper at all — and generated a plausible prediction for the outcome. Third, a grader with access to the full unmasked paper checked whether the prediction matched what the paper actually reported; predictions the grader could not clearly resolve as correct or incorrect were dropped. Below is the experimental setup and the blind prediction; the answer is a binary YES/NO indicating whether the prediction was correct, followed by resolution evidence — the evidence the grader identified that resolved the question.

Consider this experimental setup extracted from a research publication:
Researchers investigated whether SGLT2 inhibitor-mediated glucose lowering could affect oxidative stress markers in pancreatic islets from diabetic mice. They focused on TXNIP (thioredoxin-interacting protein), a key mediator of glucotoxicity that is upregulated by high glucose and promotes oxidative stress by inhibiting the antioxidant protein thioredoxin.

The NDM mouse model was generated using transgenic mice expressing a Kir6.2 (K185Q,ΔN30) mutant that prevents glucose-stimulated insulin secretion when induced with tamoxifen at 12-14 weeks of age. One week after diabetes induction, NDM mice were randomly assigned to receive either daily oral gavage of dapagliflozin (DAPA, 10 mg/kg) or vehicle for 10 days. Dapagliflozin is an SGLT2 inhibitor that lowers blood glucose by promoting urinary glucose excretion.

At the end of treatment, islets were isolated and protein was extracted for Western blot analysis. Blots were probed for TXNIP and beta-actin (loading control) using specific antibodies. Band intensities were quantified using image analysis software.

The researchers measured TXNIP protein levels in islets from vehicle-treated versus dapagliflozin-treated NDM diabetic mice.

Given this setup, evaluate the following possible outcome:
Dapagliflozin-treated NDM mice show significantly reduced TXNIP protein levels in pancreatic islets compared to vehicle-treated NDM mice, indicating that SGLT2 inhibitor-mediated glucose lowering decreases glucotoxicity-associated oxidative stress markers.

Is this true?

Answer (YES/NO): YES